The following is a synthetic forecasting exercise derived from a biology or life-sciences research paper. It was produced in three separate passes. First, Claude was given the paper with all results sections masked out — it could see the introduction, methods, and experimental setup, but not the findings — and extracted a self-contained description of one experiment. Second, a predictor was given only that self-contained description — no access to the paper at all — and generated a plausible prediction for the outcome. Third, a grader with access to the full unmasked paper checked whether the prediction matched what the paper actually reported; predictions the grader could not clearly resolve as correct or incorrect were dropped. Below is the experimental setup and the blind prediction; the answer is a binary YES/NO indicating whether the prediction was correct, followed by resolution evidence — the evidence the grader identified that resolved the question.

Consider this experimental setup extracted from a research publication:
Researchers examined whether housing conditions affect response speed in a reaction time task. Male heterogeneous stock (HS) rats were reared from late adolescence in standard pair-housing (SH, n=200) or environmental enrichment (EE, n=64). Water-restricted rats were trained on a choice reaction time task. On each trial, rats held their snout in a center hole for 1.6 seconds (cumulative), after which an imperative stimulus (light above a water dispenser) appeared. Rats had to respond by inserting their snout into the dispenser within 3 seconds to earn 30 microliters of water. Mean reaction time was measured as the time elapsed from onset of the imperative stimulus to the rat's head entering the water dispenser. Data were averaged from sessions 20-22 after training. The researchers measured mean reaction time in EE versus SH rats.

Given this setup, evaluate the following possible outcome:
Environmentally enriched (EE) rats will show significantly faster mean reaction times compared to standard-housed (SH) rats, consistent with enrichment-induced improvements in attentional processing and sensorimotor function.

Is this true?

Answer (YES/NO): YES